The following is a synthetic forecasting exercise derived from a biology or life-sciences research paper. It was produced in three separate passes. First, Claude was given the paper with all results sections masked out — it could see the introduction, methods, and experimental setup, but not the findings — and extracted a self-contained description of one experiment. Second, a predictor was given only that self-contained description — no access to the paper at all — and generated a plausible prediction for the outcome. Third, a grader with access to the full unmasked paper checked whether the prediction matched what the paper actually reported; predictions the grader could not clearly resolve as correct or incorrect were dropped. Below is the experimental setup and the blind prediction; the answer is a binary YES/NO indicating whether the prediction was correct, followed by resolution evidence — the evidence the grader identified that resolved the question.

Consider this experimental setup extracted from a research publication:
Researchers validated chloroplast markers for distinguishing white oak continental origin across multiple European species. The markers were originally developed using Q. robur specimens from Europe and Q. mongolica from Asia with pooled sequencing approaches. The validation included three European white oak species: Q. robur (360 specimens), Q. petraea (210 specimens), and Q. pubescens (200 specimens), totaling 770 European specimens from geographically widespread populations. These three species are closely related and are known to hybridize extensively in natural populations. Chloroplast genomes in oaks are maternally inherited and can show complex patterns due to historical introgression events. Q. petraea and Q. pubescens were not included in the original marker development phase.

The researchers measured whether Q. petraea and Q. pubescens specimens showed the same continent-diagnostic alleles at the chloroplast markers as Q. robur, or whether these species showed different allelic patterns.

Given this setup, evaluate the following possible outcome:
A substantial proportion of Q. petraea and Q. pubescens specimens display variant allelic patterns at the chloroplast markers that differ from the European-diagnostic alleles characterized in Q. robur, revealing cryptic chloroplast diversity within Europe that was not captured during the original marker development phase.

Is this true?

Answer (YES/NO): NO